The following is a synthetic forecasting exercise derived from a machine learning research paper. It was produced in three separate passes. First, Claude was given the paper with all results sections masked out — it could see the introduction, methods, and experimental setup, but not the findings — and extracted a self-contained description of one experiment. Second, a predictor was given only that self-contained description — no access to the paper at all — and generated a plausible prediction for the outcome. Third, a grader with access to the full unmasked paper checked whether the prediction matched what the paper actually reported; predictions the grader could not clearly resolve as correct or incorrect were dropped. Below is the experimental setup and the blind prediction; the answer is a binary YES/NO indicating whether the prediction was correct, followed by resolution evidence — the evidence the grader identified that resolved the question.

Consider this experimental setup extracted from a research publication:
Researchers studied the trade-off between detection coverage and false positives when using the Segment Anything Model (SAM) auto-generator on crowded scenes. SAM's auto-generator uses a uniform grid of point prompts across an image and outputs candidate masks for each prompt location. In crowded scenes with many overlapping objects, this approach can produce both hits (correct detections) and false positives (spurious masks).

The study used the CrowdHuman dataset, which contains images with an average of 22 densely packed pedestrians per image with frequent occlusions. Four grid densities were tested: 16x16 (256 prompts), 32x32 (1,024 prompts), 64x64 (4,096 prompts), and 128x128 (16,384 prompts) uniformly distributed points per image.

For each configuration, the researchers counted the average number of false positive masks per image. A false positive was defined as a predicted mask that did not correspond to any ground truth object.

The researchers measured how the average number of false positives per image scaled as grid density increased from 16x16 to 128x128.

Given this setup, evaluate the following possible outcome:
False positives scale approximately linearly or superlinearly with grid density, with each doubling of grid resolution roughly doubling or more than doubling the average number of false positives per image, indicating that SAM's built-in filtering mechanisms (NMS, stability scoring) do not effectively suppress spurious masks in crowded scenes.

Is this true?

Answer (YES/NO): YES